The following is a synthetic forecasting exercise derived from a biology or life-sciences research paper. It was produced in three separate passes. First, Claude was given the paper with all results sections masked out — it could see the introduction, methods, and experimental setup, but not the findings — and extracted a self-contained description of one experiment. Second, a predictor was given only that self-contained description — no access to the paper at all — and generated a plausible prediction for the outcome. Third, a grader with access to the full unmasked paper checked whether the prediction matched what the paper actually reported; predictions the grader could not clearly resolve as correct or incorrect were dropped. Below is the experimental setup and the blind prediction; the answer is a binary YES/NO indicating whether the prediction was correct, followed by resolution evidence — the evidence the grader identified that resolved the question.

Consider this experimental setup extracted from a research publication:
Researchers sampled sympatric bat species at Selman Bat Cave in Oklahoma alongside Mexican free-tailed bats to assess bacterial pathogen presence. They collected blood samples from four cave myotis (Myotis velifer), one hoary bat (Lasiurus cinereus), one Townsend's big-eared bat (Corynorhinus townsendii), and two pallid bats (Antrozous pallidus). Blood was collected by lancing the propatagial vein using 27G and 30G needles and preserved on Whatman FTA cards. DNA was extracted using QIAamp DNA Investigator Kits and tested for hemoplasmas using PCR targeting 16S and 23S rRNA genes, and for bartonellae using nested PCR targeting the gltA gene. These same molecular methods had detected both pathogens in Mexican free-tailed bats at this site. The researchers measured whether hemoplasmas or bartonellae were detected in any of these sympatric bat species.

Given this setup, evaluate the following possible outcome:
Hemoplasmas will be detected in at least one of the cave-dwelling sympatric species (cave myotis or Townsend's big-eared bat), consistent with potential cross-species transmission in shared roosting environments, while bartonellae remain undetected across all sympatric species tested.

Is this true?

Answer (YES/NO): NO